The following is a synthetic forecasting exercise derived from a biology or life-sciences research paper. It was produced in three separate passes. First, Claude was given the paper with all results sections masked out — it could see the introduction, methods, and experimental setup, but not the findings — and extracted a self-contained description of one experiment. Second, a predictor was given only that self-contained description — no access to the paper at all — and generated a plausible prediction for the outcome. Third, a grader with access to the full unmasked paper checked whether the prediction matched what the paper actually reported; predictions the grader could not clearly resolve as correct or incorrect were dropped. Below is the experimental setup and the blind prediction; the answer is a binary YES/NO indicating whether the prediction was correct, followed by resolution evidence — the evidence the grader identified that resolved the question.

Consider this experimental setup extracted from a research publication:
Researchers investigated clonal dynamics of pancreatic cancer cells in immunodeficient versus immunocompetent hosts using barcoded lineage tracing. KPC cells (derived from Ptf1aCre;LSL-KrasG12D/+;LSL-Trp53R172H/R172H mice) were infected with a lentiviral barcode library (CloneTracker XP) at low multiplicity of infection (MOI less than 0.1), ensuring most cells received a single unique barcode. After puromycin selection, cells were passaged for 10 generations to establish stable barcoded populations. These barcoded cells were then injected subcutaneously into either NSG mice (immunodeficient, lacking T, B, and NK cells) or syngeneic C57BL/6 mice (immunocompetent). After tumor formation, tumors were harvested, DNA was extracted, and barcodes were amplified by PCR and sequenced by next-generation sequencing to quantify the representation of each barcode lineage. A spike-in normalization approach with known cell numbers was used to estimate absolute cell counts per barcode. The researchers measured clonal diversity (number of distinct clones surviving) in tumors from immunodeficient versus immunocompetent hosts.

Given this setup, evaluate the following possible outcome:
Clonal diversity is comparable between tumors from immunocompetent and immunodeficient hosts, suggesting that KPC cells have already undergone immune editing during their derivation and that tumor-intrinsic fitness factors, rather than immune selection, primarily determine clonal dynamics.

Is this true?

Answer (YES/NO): NO